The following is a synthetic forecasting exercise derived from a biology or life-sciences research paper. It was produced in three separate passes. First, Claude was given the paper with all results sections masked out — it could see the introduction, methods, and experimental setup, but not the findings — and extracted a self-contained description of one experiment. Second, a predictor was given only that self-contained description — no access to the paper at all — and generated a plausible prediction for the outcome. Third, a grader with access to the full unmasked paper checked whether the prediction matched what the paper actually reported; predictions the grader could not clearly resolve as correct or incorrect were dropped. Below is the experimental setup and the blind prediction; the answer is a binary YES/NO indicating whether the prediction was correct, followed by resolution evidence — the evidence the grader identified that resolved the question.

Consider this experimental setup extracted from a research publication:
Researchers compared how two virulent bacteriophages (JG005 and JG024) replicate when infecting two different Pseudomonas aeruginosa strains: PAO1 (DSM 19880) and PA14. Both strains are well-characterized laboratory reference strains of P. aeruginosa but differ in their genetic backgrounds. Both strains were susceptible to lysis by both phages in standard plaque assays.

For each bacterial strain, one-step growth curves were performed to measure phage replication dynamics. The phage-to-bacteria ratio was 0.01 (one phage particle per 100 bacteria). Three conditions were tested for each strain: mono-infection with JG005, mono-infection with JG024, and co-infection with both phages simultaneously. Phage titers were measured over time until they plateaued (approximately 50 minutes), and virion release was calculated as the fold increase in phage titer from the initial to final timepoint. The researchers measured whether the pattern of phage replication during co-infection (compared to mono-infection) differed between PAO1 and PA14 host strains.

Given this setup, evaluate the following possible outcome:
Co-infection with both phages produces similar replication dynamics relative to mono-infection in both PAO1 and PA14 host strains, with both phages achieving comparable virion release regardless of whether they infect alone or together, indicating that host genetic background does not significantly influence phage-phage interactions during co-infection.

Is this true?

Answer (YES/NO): NO